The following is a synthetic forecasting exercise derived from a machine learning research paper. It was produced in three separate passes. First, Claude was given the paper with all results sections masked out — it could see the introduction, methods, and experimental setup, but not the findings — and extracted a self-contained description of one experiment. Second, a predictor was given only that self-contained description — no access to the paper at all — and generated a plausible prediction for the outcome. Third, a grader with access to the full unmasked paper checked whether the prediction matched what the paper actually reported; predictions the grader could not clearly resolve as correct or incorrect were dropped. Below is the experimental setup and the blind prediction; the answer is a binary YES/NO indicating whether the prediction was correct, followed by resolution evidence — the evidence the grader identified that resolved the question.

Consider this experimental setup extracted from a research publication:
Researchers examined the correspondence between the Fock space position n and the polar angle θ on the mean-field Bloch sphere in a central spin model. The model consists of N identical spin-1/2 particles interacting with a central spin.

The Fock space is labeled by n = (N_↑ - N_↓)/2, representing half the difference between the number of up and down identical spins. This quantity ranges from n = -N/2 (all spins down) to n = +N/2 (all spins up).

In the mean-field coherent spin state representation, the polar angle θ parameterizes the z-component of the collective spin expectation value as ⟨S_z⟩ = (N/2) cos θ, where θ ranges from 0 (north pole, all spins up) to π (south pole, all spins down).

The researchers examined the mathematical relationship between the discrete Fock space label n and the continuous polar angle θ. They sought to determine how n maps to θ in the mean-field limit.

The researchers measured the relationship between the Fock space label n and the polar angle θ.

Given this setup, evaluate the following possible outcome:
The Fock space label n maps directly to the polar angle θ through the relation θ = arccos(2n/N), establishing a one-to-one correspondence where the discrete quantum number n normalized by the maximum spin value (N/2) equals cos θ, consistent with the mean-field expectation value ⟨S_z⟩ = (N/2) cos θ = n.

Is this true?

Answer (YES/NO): YES